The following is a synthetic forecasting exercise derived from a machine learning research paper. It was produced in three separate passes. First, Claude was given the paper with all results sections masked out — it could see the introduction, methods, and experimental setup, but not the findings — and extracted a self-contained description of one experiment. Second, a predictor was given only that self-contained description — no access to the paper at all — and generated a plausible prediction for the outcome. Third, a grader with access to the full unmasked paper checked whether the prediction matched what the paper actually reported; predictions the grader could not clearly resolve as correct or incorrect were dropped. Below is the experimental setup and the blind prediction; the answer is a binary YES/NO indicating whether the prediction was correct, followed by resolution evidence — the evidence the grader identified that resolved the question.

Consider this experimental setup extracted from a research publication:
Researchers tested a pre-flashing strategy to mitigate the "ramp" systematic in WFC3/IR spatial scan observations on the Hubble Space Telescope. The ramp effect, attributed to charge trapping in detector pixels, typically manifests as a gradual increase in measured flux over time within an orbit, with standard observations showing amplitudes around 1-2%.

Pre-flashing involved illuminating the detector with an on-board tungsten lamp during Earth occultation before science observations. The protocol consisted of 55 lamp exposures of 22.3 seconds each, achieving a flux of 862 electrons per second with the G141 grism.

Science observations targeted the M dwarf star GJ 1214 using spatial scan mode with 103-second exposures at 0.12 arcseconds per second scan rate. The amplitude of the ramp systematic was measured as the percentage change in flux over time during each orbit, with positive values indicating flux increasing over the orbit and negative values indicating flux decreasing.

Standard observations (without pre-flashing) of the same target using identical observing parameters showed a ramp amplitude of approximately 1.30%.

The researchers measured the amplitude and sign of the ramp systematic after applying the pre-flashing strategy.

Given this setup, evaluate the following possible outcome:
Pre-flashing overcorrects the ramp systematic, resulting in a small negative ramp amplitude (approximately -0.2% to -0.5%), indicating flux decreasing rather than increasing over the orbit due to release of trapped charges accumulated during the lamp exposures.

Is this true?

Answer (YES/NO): YES